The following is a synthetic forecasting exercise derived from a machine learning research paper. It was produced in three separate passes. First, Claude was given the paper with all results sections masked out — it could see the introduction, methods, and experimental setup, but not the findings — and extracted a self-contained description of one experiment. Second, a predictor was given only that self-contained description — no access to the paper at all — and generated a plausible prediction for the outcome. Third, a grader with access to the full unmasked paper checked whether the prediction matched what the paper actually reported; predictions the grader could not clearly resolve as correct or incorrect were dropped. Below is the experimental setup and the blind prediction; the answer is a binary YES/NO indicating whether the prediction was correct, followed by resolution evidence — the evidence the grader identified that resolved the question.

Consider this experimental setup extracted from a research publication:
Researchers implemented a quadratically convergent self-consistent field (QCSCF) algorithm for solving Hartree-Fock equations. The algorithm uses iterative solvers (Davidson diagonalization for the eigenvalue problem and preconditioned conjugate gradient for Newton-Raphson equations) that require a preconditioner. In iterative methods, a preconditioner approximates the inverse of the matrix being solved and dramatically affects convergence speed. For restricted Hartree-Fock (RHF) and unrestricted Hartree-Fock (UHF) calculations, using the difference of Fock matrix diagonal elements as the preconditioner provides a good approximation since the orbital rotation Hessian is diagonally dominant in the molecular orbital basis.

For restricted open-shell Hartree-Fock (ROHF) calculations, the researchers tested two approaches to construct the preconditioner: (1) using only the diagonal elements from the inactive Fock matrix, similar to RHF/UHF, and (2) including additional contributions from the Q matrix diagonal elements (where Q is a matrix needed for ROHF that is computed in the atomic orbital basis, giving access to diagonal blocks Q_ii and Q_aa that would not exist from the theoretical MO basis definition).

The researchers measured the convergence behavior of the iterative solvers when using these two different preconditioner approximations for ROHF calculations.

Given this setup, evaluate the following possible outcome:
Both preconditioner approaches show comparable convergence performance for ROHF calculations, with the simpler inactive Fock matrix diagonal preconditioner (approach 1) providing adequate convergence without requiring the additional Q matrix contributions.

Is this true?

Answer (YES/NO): NO